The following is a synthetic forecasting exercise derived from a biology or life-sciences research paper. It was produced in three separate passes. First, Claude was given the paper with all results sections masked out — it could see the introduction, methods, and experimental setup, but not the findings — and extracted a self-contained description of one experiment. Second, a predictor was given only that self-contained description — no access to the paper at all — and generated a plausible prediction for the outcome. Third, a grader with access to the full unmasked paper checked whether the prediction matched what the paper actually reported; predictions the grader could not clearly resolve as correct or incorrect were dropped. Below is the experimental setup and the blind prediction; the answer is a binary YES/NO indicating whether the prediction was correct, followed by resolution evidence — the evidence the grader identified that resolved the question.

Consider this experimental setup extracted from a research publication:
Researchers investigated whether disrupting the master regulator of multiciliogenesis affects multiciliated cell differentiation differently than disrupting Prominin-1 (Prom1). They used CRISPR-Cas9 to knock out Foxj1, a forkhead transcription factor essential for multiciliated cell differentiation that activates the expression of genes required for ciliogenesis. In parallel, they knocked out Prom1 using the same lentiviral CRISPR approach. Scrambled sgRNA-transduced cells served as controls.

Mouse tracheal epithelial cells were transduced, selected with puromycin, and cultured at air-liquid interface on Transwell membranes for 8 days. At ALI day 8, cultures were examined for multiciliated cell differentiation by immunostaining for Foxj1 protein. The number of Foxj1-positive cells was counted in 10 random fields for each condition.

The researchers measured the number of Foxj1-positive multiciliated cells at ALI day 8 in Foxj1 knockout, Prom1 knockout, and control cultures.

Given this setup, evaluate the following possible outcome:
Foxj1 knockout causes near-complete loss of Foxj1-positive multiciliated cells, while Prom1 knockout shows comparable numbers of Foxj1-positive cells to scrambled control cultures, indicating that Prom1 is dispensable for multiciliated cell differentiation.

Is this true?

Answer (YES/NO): YES